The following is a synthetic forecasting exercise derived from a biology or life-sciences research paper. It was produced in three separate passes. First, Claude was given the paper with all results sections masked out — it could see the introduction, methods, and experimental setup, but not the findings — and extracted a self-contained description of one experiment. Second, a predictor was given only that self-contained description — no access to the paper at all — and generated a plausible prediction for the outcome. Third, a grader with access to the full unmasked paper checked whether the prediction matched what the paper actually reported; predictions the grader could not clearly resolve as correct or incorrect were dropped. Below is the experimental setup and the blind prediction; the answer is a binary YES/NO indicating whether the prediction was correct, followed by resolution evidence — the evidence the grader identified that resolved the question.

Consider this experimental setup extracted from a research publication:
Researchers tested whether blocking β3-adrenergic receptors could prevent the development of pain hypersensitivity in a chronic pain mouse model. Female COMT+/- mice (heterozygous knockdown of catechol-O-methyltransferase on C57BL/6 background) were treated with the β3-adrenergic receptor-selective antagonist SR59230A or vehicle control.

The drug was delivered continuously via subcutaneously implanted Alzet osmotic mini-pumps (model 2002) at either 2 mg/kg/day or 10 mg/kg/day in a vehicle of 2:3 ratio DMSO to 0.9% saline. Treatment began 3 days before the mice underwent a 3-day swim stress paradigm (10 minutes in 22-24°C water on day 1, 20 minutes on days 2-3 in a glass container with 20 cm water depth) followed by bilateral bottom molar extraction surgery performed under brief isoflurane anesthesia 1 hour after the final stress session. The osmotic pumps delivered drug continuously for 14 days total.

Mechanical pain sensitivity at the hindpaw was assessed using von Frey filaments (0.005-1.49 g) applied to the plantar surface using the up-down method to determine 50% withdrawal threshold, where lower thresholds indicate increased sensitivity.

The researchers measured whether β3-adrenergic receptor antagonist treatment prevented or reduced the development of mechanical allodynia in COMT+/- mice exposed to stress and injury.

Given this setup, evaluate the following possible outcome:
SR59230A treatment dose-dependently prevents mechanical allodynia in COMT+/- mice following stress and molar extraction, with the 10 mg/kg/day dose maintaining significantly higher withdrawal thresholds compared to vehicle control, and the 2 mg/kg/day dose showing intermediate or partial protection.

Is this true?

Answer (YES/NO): YES